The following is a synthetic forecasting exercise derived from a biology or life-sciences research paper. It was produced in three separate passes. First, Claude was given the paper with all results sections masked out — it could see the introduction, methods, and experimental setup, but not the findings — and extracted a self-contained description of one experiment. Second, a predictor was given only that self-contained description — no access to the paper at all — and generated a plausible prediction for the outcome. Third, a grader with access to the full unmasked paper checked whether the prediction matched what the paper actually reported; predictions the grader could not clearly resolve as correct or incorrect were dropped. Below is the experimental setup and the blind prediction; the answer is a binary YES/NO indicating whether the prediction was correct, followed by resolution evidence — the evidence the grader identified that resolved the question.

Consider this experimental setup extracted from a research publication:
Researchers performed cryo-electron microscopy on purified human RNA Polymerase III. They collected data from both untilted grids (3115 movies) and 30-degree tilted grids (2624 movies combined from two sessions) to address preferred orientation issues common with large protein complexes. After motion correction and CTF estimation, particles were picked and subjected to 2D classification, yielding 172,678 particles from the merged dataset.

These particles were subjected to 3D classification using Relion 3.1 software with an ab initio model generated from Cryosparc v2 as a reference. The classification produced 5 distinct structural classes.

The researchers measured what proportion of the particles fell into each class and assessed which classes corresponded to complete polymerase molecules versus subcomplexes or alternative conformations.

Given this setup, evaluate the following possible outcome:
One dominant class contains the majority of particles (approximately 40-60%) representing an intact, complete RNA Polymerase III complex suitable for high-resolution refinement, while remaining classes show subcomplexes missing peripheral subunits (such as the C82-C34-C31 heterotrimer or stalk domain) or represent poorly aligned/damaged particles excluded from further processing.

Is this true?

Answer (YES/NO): NO